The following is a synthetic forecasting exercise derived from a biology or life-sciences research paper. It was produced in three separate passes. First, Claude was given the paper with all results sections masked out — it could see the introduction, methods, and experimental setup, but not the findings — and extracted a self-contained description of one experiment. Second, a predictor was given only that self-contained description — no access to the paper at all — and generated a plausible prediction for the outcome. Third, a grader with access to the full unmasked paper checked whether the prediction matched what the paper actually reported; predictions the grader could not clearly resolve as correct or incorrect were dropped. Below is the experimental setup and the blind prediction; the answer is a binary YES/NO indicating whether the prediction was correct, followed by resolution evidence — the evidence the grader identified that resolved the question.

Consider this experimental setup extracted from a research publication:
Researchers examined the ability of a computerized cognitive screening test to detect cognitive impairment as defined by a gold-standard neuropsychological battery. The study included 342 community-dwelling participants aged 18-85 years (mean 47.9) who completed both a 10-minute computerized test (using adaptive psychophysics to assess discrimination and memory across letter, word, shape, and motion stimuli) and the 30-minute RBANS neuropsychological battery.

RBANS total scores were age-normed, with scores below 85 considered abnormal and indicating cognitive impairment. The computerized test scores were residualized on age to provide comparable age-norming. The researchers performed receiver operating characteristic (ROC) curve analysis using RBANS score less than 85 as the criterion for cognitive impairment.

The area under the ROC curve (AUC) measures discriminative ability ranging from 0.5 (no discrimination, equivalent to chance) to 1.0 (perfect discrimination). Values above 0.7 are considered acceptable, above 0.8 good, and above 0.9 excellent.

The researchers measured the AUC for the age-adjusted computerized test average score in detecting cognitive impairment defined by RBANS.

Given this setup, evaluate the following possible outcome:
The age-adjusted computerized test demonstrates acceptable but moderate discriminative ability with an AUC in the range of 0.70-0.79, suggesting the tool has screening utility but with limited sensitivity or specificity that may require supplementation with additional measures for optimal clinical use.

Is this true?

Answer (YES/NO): YES